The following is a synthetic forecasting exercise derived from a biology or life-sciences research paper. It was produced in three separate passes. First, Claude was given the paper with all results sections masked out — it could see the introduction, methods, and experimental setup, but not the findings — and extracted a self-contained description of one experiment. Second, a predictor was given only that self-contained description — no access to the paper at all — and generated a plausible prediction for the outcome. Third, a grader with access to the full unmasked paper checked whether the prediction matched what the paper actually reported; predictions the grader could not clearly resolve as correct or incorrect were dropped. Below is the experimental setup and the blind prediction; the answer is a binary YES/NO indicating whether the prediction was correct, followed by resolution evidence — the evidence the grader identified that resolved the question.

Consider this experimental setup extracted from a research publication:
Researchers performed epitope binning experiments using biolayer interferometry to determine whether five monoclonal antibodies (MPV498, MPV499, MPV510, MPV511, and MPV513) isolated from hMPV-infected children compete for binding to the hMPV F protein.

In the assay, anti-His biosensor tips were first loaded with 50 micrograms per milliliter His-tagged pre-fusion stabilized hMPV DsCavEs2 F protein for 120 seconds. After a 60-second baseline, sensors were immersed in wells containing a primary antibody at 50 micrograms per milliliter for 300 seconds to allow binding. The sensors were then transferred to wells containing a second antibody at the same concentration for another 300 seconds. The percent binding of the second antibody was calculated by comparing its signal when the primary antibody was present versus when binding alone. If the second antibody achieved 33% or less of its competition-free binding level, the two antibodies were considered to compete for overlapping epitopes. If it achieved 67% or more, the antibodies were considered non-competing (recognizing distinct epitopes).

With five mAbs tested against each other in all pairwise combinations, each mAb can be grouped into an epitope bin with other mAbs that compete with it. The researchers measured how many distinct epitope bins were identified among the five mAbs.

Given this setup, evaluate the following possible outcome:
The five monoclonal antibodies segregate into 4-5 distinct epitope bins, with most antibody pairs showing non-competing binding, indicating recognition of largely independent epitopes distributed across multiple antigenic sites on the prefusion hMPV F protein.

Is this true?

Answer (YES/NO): NO